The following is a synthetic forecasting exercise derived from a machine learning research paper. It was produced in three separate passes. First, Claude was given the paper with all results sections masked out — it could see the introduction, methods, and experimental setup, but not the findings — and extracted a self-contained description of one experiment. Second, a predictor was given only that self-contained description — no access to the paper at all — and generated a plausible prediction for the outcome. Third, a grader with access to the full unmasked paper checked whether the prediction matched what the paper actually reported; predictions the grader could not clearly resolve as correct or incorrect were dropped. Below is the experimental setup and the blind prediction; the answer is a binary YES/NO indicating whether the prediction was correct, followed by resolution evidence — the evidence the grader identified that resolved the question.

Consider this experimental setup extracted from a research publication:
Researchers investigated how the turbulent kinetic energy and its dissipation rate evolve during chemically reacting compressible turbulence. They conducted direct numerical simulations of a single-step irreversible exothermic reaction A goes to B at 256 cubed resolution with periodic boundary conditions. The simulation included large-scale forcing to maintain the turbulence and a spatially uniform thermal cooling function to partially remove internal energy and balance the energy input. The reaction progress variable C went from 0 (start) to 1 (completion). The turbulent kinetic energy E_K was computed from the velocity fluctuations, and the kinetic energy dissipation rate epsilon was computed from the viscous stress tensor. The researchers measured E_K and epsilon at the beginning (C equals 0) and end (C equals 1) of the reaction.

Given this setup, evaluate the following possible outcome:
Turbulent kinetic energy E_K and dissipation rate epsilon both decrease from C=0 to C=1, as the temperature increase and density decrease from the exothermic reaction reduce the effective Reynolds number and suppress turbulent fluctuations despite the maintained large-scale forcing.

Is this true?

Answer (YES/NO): YES